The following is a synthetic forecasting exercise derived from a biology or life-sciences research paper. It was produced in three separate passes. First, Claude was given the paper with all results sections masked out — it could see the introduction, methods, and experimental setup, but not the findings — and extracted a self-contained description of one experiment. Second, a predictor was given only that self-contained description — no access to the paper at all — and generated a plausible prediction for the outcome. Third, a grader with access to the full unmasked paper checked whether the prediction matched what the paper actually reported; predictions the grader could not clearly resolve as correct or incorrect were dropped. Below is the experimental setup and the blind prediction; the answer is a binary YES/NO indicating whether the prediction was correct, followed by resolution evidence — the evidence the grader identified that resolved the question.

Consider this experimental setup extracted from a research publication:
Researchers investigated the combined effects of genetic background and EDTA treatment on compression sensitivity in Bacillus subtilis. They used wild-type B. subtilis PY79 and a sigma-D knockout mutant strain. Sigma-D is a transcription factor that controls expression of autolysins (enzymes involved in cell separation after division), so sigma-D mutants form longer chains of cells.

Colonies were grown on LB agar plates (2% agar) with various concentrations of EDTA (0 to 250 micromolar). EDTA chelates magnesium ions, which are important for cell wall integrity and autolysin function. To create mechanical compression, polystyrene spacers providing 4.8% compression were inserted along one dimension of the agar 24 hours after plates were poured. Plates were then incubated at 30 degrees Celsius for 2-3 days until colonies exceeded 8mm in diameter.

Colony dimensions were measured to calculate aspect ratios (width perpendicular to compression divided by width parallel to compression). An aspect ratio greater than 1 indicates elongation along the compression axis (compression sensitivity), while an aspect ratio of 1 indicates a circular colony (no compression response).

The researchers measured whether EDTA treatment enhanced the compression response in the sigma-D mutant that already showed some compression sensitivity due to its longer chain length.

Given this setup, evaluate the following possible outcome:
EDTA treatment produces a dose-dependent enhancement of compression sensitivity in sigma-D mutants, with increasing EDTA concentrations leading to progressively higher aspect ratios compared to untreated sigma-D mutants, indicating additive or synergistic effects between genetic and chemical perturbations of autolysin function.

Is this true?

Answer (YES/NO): YES